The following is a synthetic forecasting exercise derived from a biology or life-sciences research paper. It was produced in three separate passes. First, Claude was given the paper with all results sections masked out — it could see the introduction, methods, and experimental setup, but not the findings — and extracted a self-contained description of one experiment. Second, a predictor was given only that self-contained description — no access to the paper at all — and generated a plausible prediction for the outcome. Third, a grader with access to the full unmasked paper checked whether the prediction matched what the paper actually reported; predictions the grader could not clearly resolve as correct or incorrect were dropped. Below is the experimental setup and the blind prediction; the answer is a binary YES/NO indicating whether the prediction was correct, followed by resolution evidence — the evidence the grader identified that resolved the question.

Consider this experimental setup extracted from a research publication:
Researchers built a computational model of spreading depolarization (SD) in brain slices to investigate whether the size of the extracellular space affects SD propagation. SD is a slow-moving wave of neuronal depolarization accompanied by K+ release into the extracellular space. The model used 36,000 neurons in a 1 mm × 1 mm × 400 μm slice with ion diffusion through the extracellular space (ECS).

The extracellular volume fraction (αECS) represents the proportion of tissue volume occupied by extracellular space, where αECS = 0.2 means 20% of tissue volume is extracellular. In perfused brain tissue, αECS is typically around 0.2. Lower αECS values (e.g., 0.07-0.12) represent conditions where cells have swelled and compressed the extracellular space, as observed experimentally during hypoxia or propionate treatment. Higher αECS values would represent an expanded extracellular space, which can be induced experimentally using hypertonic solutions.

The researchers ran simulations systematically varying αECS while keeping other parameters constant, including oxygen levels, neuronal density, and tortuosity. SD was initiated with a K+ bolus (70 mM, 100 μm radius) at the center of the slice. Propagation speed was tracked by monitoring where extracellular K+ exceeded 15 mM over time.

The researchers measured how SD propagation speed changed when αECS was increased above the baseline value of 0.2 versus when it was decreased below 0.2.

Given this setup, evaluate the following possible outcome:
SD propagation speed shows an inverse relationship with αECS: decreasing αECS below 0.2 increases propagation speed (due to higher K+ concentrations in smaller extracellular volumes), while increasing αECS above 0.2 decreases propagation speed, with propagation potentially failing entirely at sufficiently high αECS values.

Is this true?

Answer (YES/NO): YES